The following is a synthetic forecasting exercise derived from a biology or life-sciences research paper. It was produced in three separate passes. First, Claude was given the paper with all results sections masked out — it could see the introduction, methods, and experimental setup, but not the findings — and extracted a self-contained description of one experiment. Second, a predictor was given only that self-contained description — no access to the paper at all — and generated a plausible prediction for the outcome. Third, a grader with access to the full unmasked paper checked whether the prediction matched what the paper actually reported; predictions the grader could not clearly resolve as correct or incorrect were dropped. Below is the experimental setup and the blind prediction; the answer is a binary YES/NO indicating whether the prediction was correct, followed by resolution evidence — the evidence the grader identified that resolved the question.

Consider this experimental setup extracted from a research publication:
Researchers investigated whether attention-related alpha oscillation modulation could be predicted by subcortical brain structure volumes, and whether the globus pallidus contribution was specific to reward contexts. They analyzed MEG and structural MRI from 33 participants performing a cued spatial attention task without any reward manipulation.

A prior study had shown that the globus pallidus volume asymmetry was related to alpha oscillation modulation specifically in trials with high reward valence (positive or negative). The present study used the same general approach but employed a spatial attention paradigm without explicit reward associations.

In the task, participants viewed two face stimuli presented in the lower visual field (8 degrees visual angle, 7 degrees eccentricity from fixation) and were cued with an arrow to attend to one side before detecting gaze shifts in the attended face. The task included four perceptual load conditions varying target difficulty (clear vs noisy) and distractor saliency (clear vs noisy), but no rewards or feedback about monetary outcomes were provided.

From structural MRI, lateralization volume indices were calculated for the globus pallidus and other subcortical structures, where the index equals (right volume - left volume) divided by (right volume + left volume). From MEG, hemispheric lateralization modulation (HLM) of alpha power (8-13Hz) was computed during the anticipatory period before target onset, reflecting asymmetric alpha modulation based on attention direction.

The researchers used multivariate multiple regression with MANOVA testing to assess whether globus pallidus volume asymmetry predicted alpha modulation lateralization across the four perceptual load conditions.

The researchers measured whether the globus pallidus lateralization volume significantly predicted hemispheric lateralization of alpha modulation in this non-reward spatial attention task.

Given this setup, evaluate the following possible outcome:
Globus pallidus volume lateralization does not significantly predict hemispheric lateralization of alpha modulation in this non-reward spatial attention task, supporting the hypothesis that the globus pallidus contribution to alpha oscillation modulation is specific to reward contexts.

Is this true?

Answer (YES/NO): NO